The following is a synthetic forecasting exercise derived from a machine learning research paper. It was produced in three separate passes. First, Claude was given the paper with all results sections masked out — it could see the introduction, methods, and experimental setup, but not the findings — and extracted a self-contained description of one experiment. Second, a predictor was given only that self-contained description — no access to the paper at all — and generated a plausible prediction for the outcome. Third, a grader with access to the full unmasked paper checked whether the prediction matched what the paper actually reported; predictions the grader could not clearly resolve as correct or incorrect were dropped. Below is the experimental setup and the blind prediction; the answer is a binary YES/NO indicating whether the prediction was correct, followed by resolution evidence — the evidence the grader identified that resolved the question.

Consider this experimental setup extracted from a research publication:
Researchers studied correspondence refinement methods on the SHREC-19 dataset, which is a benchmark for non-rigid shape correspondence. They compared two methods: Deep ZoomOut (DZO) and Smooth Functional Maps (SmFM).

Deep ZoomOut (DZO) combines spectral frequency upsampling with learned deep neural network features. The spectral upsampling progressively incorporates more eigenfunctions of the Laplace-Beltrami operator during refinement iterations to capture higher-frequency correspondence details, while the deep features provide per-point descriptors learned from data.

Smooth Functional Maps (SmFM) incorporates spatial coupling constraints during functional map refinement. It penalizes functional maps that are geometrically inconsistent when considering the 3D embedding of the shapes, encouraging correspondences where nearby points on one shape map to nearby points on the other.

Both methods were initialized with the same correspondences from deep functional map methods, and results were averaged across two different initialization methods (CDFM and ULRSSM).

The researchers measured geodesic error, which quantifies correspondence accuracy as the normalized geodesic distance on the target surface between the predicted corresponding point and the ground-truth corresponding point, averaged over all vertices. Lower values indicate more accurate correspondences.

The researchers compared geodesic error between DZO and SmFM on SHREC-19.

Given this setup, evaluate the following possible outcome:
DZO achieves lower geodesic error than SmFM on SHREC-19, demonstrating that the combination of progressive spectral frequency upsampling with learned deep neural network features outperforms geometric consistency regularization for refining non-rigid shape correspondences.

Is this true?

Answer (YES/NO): YES